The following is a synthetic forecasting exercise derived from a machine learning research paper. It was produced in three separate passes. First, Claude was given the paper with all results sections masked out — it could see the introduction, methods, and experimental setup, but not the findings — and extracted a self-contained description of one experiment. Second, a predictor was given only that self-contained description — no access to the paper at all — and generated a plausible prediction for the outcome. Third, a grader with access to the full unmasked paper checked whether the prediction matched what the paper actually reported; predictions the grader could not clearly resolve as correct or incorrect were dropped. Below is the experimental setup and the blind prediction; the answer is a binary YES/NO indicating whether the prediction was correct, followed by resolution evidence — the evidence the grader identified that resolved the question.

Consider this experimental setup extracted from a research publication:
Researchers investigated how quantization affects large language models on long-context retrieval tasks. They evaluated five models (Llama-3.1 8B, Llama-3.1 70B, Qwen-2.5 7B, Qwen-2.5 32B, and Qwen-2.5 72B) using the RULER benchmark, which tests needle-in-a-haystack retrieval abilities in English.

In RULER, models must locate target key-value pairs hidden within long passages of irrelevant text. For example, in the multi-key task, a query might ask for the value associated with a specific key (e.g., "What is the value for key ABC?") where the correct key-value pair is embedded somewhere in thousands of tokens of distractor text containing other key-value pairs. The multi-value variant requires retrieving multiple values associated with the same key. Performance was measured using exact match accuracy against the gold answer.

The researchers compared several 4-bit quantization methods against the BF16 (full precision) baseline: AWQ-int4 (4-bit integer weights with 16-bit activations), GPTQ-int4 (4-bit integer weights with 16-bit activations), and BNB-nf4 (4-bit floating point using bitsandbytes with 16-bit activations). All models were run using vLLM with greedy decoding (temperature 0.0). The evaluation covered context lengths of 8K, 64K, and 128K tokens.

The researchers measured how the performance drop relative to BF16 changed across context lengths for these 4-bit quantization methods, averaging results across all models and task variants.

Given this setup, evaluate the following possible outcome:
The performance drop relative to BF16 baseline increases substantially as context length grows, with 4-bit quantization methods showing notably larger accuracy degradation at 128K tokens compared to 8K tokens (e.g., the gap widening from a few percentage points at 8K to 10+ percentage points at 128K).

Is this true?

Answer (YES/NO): YES